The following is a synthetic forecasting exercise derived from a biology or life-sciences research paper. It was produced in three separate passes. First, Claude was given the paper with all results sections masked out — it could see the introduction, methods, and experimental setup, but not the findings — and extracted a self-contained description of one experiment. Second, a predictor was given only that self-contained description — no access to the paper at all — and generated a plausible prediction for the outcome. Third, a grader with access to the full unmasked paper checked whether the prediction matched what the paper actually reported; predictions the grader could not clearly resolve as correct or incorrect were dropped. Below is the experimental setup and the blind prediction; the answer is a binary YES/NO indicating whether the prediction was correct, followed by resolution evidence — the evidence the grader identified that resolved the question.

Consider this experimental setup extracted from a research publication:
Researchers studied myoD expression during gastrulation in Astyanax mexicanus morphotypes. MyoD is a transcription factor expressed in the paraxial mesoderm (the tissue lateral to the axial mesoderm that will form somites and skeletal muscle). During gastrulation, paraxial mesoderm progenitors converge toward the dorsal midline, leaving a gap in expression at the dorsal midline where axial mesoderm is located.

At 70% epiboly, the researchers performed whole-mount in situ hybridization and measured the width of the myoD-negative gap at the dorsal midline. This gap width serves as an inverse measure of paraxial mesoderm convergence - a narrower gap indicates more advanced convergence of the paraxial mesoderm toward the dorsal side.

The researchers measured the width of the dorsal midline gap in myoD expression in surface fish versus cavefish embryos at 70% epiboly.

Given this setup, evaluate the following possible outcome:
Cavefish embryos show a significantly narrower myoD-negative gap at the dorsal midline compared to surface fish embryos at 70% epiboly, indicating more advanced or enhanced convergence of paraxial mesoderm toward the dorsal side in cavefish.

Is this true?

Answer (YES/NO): YES